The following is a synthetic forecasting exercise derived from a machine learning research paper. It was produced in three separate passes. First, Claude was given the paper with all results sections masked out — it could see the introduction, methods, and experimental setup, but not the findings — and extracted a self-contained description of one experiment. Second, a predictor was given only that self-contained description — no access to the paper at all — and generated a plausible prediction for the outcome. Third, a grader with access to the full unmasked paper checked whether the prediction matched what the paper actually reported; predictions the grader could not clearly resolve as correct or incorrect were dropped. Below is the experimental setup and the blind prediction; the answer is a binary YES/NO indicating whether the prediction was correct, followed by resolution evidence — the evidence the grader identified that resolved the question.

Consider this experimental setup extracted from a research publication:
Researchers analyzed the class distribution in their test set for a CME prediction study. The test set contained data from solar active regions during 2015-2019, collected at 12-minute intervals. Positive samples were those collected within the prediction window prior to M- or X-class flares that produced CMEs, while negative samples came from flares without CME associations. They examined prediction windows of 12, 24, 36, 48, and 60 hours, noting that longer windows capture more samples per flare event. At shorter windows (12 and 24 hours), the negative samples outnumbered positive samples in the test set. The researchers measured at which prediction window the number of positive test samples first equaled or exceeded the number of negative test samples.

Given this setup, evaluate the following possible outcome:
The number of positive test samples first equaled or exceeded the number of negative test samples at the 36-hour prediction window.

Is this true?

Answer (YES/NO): NO